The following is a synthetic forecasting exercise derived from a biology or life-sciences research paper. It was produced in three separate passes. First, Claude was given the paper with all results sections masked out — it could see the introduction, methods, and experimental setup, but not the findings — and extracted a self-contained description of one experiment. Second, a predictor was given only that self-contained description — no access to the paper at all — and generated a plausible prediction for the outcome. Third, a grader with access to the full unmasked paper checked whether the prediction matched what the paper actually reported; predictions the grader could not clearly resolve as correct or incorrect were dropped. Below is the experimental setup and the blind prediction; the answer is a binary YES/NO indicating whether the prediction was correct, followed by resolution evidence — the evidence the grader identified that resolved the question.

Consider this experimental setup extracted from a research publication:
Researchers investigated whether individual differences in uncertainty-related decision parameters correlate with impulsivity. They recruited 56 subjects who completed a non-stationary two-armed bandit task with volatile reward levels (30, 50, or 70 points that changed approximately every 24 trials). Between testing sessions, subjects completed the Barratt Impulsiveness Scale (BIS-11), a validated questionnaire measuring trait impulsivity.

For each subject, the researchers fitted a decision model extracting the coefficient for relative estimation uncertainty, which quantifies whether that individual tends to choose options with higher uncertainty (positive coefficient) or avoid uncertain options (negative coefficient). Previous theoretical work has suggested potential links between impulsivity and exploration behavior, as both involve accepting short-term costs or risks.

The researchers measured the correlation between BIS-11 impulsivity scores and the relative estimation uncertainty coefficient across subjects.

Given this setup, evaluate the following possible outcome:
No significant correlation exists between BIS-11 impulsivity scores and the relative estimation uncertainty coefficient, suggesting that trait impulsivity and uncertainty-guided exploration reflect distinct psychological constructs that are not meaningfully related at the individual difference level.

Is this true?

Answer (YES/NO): NO